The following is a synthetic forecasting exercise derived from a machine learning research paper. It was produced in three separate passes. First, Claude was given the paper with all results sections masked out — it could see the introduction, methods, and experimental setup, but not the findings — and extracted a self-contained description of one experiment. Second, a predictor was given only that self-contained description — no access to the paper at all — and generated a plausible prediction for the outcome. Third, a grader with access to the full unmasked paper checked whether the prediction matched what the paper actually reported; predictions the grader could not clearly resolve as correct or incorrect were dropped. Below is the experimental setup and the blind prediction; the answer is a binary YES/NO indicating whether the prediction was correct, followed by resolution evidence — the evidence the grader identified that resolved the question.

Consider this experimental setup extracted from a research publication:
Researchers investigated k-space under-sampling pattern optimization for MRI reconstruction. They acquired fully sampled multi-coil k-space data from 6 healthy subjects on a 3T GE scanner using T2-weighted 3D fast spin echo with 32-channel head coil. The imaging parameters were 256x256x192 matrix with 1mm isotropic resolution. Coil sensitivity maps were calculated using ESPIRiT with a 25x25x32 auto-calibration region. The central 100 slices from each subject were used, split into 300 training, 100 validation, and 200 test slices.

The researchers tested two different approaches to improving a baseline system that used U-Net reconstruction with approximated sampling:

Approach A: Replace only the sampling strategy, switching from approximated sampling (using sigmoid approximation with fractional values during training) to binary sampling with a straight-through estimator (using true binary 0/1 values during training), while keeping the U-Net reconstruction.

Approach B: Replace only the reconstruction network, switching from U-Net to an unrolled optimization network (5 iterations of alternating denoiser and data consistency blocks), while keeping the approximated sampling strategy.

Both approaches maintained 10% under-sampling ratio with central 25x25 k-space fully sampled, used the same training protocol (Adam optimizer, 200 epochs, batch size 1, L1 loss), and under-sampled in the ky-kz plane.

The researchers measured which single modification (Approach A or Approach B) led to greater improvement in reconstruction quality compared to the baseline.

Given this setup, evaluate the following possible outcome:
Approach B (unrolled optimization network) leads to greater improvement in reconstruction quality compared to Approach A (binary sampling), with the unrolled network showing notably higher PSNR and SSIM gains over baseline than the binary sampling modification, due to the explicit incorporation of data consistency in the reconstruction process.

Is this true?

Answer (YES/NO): YES